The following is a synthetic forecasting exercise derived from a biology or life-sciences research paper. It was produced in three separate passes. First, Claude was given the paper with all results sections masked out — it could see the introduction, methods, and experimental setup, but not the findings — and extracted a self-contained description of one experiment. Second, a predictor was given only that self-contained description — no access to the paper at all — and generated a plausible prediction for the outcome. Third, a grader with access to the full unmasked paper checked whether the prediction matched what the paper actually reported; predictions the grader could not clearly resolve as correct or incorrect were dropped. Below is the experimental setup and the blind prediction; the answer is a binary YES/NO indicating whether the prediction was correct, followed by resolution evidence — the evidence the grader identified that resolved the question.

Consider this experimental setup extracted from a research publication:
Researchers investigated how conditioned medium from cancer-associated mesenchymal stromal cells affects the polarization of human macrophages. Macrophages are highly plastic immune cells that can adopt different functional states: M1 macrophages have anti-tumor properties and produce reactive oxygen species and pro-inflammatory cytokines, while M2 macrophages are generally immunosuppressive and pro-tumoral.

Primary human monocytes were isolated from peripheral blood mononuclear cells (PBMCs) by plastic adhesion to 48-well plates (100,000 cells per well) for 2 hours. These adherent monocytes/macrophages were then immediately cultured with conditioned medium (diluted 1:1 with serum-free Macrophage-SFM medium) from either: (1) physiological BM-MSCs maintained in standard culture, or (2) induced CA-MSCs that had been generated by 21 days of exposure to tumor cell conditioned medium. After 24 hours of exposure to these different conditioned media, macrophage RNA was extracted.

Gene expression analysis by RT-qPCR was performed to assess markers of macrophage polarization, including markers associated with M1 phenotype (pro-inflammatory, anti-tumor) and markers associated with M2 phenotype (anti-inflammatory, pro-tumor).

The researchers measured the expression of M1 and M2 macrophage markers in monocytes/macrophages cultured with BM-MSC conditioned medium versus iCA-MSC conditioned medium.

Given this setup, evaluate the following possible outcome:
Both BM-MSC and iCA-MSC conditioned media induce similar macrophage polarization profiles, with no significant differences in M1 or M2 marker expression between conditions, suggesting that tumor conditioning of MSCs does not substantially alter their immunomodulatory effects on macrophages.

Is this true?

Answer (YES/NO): NO